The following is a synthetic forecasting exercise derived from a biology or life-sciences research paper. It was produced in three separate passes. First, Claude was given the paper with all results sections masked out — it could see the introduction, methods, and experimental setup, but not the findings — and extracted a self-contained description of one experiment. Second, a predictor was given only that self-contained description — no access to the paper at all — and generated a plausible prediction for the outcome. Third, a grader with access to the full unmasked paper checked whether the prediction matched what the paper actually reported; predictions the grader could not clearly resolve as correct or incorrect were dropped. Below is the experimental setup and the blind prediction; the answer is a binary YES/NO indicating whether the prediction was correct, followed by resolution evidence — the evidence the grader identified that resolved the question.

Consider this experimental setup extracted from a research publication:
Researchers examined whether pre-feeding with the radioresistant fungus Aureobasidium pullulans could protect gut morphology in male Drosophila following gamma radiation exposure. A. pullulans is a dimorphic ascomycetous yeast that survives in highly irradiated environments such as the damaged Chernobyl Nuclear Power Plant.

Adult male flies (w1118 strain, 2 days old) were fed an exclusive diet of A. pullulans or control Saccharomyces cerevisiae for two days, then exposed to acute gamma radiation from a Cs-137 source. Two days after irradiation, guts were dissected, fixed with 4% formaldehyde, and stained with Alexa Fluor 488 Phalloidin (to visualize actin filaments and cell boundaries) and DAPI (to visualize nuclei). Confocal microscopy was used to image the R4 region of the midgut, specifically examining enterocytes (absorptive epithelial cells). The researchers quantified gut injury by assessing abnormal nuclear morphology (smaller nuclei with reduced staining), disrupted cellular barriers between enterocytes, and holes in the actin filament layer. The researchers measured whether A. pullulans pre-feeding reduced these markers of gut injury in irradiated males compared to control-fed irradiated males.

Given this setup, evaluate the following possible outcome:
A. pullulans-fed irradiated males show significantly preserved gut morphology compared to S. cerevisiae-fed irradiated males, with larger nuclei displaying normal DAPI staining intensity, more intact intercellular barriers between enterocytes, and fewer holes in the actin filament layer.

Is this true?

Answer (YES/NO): NO